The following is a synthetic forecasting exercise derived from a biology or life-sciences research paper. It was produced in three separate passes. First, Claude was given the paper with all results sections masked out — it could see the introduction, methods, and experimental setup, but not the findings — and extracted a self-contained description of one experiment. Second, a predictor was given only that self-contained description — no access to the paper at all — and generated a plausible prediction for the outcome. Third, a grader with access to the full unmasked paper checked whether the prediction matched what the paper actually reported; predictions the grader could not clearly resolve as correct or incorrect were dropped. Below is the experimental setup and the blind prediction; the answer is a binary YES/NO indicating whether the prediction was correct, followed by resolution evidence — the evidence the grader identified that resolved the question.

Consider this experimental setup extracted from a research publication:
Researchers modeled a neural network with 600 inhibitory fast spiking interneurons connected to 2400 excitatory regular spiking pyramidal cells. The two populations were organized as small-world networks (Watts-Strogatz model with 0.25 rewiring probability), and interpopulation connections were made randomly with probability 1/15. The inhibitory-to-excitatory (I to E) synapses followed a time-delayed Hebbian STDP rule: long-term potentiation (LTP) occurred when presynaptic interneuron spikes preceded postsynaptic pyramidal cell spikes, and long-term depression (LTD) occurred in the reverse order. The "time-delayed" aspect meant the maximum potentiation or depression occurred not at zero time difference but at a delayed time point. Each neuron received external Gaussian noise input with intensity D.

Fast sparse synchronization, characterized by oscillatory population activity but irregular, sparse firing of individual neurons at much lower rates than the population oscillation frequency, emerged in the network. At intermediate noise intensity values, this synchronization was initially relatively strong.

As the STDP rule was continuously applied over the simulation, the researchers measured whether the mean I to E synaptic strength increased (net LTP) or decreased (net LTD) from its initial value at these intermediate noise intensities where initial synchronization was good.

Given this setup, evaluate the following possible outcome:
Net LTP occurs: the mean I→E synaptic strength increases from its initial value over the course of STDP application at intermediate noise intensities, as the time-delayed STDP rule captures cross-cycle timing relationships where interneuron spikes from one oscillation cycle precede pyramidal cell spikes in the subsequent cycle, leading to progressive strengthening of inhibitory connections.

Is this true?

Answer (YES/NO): YES